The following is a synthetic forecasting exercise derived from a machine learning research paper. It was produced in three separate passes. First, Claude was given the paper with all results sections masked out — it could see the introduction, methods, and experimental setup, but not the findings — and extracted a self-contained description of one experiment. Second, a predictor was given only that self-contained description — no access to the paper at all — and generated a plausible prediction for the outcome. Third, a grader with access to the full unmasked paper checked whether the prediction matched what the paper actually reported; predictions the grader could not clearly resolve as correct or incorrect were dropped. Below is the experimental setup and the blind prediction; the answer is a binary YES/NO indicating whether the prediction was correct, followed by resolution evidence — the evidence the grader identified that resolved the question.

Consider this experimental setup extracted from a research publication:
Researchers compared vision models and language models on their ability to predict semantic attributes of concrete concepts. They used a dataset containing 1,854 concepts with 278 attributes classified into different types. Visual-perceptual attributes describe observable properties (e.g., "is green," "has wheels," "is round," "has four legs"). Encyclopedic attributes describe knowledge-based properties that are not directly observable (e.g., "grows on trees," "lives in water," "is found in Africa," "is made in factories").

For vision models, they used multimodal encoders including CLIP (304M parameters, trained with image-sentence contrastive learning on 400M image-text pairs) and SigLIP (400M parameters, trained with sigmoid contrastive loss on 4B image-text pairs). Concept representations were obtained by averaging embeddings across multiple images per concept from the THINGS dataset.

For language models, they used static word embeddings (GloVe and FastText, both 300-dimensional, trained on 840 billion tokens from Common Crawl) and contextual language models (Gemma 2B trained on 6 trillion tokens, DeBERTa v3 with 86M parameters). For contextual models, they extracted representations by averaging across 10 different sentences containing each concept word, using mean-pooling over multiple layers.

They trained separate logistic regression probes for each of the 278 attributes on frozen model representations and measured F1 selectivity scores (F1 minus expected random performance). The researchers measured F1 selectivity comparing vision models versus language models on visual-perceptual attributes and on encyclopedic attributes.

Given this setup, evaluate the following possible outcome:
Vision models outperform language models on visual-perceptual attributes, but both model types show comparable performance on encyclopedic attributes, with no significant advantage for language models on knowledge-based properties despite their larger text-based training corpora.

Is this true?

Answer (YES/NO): NO